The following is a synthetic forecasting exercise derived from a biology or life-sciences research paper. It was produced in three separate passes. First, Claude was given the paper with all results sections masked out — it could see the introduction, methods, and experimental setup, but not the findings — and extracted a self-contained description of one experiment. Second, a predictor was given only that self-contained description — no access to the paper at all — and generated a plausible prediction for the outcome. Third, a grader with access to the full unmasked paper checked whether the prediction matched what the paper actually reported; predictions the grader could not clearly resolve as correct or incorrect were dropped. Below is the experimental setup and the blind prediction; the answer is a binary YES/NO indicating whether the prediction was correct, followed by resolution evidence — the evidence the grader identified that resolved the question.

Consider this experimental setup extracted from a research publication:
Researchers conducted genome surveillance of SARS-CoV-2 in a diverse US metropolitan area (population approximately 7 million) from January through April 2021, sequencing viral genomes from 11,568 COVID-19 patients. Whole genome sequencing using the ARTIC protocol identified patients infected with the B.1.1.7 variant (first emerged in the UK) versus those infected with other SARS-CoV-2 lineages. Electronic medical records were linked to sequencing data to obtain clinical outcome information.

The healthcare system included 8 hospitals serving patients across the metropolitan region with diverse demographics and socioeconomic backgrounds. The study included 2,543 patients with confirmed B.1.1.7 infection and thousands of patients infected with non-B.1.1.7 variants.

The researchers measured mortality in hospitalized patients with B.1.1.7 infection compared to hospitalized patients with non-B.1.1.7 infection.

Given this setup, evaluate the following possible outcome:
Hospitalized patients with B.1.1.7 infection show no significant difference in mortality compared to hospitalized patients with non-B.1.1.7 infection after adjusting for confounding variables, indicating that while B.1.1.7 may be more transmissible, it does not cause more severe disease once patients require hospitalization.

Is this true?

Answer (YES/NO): NO